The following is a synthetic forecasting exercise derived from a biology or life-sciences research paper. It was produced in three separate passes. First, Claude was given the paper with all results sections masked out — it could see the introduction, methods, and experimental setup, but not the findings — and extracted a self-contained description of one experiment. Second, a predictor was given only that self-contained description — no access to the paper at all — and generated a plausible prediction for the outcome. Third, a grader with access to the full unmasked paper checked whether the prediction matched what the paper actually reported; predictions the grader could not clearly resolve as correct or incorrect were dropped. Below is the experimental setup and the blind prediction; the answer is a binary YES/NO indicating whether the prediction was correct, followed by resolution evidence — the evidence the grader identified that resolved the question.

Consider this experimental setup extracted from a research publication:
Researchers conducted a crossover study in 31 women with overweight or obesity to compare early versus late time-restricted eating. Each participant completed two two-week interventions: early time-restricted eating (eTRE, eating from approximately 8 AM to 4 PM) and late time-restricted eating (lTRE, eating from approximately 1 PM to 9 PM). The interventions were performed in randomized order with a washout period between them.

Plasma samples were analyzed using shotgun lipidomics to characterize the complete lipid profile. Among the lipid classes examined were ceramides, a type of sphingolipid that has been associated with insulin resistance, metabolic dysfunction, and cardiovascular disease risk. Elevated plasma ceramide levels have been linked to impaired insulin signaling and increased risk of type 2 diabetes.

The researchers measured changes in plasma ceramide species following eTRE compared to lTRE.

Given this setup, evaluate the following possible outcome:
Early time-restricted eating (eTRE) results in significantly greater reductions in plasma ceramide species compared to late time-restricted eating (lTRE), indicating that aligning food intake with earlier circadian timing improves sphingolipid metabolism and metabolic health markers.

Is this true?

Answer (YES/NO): YES